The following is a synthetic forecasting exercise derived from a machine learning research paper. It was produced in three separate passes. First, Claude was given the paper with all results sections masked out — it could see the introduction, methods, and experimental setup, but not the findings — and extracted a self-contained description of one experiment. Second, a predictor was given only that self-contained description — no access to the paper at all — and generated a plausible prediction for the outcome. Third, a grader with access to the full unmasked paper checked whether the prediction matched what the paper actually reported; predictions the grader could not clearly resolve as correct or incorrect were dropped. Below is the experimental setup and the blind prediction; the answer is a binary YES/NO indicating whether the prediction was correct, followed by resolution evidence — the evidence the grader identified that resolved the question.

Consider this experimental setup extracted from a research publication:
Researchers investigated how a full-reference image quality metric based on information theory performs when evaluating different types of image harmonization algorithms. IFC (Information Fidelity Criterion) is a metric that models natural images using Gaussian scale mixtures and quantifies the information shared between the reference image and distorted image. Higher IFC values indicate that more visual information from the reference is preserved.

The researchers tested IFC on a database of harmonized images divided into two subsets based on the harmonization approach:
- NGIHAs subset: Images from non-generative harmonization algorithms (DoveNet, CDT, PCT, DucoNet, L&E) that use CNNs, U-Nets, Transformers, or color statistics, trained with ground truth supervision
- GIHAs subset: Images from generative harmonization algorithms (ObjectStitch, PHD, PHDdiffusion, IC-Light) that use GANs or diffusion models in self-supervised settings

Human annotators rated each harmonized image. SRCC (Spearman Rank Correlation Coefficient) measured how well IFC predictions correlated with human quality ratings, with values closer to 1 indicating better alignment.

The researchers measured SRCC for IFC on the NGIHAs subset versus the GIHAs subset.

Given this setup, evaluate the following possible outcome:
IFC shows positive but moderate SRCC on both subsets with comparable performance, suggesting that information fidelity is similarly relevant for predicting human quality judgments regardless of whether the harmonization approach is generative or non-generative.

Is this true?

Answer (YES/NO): NO